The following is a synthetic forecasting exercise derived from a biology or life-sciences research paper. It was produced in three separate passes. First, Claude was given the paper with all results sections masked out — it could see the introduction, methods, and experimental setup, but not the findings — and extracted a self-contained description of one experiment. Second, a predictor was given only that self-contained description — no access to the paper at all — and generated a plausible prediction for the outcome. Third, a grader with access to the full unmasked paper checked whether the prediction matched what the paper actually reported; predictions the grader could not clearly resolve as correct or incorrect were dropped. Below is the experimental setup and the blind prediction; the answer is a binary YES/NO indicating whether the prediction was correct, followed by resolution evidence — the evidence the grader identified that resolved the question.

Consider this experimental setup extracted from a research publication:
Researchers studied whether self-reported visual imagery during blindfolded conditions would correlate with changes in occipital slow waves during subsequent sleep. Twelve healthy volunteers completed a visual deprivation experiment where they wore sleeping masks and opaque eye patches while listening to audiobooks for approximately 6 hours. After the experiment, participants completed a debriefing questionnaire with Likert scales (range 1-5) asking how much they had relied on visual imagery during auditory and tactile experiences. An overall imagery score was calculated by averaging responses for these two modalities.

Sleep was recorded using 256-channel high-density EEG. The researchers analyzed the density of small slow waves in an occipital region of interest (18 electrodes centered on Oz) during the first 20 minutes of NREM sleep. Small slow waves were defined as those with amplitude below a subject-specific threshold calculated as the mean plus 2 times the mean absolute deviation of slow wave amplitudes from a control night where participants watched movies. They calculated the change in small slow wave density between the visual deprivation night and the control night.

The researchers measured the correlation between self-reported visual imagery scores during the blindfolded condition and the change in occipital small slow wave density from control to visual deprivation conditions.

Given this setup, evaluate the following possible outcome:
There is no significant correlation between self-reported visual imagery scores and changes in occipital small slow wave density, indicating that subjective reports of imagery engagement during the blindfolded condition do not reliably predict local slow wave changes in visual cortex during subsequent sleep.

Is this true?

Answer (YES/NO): NO